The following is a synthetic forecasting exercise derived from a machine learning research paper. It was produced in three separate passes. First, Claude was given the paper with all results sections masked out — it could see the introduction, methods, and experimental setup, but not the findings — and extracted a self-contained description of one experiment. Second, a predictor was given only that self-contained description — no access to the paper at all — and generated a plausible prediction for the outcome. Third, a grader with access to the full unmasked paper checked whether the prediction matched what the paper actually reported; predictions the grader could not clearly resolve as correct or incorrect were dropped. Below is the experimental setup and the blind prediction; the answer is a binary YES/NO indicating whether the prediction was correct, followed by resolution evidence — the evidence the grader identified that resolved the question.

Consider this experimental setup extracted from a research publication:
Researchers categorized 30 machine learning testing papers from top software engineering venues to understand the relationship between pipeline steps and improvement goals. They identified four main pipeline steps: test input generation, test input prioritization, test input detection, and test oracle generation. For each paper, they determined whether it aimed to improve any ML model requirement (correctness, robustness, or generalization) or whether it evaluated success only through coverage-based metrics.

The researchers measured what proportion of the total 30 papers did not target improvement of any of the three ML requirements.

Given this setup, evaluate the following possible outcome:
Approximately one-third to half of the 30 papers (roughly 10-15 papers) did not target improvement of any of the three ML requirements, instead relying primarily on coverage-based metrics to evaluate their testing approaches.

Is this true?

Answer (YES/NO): NO